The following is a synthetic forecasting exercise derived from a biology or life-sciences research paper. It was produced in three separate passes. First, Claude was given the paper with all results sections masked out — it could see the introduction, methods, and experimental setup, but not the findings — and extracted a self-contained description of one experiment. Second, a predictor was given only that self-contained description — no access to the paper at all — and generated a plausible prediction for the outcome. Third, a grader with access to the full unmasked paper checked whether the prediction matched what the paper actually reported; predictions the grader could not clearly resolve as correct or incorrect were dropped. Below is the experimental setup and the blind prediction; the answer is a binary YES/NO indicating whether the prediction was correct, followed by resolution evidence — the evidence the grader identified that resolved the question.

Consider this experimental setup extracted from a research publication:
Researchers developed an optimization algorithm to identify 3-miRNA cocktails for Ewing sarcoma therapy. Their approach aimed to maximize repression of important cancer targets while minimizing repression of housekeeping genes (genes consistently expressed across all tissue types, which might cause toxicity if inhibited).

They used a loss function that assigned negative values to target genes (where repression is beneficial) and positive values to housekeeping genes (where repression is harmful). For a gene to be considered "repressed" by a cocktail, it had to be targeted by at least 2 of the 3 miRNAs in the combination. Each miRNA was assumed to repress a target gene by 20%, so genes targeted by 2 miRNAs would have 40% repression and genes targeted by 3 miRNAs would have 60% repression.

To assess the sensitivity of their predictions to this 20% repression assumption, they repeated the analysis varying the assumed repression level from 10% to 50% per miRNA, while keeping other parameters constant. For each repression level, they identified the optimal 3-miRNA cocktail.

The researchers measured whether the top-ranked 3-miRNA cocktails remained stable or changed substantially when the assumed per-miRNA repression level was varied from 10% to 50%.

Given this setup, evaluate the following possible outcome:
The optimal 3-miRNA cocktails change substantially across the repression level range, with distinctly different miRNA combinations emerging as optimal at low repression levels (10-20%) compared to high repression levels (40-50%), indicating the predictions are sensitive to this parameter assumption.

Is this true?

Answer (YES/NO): NO